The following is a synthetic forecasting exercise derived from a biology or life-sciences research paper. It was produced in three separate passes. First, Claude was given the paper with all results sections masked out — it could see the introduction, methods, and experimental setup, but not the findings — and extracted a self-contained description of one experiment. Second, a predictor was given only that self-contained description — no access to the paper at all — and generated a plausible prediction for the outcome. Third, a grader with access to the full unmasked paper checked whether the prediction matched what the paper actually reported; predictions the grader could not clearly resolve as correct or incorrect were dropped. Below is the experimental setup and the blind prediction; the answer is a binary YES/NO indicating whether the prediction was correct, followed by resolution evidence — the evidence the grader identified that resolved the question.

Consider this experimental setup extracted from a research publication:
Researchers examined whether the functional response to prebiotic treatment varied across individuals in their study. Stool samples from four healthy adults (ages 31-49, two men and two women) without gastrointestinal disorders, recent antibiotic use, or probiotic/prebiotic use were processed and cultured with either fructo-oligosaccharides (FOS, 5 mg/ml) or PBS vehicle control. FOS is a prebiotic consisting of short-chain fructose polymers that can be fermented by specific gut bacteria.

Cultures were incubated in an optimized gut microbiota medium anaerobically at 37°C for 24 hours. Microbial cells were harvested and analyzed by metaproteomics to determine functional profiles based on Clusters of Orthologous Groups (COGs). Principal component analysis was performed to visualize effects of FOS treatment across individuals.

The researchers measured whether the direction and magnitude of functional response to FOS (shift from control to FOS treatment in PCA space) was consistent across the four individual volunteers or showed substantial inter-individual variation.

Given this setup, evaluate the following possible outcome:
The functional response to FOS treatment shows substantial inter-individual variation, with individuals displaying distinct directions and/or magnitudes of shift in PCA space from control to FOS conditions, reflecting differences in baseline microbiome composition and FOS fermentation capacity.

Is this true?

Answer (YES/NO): NO